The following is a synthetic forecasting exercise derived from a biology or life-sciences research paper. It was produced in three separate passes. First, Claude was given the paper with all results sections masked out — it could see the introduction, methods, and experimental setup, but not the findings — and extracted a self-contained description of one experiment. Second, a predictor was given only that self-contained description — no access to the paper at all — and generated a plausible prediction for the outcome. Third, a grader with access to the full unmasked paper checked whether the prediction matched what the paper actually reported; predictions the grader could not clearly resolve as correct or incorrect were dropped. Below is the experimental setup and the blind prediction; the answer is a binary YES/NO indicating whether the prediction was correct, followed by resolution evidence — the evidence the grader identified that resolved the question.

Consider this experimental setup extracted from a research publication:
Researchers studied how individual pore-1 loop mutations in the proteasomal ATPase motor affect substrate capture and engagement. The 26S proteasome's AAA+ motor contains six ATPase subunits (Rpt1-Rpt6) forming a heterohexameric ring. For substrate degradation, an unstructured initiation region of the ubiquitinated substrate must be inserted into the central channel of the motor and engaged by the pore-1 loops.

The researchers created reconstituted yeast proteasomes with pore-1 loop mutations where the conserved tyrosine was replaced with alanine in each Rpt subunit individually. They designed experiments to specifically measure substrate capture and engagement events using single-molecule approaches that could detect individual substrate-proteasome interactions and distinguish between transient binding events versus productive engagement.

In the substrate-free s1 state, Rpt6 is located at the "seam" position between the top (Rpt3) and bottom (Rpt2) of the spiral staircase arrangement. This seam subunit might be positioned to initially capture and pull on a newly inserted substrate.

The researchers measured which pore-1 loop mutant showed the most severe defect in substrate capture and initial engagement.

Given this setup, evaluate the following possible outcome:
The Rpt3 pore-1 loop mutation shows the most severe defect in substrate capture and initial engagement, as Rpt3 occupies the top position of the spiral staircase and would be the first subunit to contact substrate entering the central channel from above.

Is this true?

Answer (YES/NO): NO